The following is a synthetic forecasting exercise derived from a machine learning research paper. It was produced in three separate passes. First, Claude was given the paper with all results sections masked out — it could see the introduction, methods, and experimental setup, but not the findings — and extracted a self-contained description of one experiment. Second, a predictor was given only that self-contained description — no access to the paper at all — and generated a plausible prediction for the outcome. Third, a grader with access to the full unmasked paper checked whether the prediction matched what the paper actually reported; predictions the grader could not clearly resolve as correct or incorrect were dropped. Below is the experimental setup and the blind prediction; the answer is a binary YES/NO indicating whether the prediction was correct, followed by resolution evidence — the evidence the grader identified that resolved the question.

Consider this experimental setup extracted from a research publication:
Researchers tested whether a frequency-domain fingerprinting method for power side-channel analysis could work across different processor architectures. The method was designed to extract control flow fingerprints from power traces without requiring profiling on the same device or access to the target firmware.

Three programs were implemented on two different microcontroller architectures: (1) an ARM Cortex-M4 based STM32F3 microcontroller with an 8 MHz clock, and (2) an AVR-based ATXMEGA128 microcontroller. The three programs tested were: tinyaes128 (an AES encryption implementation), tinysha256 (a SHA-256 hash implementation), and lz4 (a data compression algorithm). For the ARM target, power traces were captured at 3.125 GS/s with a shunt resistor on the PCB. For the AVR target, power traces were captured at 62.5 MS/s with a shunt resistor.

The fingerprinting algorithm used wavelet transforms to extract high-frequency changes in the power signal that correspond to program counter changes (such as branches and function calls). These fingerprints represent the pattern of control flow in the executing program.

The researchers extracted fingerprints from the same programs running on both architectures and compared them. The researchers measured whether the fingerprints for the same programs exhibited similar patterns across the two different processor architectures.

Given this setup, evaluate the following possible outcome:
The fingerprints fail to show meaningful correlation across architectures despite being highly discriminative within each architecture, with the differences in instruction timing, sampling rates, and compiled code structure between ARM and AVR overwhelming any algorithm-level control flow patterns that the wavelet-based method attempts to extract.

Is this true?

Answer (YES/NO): NO